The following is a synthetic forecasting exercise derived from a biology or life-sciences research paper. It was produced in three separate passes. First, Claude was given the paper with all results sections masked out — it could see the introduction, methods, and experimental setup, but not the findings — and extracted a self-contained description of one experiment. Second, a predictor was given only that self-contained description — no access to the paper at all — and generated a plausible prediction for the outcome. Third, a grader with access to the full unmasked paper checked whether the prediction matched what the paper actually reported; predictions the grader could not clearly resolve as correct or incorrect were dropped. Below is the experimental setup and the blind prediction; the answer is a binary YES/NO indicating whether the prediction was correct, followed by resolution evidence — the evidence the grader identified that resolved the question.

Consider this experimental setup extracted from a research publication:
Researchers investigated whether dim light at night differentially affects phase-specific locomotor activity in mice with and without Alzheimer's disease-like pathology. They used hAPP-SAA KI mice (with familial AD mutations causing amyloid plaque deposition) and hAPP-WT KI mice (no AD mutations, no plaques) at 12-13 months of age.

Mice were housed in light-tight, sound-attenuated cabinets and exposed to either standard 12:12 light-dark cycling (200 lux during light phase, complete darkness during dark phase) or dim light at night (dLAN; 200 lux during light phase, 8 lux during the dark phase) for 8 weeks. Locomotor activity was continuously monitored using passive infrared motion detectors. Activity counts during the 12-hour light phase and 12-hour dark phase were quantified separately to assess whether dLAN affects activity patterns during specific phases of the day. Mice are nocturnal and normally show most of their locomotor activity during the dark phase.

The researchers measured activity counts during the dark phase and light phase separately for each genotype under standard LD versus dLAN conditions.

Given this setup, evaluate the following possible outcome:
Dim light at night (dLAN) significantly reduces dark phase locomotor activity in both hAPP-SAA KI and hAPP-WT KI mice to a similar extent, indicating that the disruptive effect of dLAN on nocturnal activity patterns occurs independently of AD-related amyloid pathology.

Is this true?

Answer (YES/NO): YES